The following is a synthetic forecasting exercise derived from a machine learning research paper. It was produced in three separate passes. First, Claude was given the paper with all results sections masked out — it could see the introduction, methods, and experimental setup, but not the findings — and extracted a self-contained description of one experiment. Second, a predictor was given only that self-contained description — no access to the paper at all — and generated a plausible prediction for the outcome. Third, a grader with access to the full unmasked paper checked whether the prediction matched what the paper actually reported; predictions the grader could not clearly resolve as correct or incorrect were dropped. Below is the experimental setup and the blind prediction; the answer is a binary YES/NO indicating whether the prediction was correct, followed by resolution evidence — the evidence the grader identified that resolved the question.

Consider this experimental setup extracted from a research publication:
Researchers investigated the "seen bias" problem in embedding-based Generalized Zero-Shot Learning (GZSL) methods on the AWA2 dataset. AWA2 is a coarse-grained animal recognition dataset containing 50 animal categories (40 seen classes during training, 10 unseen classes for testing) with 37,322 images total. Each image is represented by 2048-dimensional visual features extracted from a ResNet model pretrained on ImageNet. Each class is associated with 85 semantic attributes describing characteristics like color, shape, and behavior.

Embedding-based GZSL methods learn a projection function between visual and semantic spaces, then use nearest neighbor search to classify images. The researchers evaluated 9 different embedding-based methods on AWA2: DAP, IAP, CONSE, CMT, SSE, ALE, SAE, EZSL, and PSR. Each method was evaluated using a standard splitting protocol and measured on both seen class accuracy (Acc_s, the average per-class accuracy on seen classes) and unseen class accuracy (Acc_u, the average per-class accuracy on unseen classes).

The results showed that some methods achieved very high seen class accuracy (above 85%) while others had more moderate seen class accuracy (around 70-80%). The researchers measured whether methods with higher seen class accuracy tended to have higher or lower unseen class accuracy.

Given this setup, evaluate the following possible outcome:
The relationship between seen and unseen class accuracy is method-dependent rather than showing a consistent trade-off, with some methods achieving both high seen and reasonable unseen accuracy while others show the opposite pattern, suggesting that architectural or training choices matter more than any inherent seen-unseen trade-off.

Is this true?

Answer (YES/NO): NO